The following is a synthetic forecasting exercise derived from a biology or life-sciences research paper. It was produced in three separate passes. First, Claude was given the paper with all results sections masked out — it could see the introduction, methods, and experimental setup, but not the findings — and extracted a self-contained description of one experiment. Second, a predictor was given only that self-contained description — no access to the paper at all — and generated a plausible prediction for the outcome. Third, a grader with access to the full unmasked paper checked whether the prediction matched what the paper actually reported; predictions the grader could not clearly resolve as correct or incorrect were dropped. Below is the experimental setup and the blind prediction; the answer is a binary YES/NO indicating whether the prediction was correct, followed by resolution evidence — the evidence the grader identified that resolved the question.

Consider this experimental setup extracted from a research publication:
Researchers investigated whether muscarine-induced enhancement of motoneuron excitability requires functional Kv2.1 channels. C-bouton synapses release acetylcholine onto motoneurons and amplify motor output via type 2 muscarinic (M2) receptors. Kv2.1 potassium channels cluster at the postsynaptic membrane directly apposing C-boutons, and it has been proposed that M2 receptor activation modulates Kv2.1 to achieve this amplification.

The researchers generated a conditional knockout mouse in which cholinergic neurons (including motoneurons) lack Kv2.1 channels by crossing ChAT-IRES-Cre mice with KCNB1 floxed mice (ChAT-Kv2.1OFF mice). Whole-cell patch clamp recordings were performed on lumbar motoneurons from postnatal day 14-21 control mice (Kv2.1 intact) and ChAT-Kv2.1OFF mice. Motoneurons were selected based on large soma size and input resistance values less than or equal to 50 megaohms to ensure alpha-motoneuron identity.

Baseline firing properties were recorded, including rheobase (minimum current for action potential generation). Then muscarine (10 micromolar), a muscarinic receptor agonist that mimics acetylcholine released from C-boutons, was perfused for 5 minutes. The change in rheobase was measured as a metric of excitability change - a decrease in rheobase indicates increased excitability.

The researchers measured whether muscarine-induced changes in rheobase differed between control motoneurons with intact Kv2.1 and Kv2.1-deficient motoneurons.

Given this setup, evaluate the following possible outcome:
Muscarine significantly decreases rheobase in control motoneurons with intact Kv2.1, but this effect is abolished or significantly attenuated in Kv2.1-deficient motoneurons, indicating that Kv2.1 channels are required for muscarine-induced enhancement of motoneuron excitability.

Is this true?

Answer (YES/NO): NO